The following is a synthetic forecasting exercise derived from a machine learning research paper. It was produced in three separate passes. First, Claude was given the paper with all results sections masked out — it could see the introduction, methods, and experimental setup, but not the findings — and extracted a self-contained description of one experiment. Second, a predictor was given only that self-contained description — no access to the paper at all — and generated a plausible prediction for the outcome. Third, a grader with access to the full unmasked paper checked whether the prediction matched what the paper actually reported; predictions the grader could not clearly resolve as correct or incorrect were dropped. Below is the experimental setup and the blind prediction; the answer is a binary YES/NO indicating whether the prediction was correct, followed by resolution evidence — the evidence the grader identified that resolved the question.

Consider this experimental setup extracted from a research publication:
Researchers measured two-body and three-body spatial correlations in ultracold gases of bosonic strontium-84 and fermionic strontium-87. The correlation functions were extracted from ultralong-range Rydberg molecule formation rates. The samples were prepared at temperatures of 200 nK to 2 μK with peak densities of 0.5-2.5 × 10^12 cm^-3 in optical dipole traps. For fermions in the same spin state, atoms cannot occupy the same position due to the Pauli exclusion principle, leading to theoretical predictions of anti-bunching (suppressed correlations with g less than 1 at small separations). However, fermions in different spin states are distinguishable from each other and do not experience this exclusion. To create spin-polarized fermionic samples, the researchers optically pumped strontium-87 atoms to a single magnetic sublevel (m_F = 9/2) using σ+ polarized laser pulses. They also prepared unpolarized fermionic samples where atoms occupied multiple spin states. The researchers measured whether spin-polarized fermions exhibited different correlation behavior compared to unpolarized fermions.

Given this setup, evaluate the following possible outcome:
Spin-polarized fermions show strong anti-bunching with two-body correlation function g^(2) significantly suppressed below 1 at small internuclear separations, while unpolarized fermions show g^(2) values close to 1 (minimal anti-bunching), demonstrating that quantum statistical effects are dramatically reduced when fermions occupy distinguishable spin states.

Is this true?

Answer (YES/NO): YES